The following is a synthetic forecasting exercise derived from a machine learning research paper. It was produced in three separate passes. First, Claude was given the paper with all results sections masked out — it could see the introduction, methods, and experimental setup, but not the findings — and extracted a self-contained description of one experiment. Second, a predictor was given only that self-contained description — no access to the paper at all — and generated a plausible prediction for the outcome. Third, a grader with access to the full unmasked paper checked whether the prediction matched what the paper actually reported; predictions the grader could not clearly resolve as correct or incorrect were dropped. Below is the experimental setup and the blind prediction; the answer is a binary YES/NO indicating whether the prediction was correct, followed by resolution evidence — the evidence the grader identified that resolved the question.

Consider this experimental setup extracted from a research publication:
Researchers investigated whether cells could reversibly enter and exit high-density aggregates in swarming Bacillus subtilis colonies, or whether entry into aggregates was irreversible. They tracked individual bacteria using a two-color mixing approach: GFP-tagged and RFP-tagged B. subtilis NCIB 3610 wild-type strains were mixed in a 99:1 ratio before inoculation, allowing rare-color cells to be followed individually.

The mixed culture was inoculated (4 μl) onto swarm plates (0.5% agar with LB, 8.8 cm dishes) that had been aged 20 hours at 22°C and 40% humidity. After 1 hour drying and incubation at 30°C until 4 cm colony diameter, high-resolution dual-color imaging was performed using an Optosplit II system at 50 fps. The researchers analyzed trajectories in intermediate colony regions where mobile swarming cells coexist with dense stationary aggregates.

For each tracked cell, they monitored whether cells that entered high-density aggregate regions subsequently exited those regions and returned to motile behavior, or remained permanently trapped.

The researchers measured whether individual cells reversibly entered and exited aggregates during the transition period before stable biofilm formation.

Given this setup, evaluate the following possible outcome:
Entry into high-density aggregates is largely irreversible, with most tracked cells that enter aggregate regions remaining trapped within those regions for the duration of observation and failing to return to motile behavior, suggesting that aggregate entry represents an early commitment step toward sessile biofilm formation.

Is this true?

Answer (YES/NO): NO